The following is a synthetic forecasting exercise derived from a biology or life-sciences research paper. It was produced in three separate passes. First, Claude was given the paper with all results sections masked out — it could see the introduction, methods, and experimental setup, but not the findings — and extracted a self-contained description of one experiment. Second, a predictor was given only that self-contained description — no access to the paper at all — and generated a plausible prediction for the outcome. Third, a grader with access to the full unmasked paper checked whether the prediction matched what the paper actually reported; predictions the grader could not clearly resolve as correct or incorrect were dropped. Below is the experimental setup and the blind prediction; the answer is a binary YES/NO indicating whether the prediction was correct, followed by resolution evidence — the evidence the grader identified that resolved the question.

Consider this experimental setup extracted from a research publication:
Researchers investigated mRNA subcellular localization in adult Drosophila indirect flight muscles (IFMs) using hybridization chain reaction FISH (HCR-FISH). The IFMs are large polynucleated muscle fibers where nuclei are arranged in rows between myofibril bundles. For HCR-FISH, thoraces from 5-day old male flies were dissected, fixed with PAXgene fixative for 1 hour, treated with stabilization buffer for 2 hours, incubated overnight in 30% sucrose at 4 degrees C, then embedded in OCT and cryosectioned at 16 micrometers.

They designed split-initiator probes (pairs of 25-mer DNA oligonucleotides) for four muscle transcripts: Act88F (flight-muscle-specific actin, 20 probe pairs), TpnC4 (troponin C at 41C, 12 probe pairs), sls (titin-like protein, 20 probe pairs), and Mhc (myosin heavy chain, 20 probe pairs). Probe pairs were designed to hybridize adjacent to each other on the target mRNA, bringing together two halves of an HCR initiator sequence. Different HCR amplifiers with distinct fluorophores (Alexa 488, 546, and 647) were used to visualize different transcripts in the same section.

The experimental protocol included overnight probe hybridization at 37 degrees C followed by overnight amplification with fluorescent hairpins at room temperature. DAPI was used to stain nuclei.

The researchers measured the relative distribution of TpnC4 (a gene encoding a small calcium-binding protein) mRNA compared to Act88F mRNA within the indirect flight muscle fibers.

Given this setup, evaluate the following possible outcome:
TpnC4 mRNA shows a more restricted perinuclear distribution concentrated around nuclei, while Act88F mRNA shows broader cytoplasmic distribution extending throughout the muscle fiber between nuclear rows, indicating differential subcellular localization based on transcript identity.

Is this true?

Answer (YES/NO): NO